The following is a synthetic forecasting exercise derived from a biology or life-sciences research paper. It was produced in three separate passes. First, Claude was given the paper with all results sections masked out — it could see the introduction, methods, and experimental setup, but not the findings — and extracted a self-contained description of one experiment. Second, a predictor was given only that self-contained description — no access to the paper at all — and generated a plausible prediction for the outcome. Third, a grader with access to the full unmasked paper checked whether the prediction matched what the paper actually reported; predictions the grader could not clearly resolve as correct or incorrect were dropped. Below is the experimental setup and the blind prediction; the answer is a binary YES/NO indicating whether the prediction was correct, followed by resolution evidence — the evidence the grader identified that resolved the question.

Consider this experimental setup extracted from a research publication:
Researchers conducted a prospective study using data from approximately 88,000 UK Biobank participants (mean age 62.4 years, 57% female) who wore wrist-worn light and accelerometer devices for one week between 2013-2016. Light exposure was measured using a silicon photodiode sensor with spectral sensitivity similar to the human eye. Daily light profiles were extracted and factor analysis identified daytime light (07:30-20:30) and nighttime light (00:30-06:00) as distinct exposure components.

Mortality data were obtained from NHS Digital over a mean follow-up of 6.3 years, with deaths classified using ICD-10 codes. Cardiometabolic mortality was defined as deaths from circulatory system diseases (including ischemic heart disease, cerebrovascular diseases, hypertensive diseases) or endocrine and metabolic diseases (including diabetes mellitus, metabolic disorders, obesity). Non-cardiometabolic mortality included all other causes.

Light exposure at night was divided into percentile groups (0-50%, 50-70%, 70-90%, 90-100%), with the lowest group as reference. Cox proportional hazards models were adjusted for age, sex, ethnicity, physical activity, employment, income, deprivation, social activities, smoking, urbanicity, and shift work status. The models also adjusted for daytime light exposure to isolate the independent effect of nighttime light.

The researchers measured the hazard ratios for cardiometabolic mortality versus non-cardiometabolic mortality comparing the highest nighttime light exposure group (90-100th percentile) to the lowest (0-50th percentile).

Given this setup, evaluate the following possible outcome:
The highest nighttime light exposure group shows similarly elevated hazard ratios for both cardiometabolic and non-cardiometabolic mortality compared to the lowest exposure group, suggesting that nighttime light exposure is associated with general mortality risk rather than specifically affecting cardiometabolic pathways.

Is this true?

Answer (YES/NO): NO